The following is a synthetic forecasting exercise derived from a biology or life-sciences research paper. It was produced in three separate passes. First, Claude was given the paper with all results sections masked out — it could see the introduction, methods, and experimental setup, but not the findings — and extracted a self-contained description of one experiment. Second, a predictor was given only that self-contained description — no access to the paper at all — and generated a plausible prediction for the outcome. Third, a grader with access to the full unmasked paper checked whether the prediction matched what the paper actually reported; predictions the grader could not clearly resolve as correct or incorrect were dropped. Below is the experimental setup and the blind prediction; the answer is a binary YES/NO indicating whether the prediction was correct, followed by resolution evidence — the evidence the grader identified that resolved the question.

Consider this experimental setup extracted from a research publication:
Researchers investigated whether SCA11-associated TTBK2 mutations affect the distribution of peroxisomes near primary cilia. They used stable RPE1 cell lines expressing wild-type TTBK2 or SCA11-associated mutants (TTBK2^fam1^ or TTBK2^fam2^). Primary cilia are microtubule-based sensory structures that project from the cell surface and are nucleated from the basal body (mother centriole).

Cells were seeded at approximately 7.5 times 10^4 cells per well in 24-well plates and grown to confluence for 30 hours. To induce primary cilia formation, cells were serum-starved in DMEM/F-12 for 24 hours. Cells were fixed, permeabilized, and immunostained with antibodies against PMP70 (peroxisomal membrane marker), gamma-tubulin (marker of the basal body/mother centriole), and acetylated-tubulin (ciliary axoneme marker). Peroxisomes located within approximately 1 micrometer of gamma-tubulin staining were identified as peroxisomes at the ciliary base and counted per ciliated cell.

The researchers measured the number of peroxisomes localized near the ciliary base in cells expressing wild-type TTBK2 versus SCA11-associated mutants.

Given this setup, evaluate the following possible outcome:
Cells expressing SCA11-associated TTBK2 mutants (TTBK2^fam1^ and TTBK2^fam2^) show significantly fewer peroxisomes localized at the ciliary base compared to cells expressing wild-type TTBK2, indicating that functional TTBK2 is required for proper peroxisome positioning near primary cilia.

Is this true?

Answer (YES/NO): NO